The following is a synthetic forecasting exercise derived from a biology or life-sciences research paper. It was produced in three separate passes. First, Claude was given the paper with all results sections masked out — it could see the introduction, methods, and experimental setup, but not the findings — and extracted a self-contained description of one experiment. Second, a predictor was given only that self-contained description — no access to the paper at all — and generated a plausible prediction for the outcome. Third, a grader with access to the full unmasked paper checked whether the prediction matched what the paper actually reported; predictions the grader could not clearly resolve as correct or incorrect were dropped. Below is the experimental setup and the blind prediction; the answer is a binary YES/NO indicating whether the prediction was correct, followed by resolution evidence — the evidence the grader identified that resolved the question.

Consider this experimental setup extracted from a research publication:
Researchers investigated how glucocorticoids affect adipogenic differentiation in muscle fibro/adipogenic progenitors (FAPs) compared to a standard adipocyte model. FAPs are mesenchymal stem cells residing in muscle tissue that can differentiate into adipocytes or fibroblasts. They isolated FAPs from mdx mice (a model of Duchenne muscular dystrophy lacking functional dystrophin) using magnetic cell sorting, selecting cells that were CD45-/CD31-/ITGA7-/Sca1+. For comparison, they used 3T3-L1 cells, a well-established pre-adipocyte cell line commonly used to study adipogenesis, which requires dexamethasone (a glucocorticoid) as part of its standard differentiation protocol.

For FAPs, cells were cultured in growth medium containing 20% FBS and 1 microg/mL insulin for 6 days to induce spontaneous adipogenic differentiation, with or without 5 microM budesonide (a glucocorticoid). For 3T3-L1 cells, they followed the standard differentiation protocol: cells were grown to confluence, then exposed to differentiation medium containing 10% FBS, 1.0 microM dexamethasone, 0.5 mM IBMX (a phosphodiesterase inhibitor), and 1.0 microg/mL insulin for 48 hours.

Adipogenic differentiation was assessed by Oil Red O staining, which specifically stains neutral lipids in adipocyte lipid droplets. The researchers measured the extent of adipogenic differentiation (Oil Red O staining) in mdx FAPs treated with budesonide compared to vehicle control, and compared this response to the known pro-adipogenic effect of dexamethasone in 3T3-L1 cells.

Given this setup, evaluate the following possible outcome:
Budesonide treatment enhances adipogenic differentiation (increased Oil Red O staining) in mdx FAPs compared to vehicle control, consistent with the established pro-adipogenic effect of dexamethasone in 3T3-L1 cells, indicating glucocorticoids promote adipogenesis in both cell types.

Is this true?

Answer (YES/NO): NO